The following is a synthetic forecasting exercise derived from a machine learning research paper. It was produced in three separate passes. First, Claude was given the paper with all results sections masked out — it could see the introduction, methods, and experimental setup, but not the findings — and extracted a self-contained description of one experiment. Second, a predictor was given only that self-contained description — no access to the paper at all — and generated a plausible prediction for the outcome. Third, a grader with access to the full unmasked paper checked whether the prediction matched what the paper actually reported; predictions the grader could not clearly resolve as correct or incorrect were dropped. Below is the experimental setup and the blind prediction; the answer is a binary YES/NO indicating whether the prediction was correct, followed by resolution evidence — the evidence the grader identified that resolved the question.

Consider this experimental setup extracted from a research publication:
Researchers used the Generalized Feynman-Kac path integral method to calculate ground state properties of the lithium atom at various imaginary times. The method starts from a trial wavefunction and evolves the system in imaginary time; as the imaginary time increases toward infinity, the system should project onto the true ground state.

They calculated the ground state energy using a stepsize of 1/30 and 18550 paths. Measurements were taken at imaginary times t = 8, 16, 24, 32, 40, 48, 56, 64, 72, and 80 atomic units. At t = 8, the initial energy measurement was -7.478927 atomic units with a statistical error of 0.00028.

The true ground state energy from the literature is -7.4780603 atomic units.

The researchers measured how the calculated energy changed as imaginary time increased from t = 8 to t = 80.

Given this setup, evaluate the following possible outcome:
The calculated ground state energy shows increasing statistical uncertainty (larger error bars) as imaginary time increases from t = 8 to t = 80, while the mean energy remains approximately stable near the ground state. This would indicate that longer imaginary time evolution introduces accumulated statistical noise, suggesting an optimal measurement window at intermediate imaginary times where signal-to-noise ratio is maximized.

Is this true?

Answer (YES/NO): NO